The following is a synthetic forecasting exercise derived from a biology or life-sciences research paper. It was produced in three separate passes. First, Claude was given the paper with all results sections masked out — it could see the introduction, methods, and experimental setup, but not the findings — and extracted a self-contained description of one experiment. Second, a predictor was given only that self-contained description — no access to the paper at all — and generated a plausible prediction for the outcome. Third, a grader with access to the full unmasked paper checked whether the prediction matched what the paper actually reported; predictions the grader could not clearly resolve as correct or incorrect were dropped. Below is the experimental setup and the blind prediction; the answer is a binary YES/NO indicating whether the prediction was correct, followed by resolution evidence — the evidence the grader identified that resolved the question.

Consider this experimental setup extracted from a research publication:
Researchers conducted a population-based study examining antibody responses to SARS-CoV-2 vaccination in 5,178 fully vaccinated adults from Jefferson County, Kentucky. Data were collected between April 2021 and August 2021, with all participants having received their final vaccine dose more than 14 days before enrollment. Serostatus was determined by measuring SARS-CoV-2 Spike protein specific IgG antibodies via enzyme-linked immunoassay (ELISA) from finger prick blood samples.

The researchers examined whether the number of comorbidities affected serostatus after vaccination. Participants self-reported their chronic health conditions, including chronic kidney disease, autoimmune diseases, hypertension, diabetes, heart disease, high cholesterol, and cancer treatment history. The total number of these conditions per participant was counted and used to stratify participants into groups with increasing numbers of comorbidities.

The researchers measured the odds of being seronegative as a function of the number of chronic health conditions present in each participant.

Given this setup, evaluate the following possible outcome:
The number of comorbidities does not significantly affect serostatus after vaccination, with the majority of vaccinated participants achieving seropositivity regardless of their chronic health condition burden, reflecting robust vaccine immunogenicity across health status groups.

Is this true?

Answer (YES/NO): NO